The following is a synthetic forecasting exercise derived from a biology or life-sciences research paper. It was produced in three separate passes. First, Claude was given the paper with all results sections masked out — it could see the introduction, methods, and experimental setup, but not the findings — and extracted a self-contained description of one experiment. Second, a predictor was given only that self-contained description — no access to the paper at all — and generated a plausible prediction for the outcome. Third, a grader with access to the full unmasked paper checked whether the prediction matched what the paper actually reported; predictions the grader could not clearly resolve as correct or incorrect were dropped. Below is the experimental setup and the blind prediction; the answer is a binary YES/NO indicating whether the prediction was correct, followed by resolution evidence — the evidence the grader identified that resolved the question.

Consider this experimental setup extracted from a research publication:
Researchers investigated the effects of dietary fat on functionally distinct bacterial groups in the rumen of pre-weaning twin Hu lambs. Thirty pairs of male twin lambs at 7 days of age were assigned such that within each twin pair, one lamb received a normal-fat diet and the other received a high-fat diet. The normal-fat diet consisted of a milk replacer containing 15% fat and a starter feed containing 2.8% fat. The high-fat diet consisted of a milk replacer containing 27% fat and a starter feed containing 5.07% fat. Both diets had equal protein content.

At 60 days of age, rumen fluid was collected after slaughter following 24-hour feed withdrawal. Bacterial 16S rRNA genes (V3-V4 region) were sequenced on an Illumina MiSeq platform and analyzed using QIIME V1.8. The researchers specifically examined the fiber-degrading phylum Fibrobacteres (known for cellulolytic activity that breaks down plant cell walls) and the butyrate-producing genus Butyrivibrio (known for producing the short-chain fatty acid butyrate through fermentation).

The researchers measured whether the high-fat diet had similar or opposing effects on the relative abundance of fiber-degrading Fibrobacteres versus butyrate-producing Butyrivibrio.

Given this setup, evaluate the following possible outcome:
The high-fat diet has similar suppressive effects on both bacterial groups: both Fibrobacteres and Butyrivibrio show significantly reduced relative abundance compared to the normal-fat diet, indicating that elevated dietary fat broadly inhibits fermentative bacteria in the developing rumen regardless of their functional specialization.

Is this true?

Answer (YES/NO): NO